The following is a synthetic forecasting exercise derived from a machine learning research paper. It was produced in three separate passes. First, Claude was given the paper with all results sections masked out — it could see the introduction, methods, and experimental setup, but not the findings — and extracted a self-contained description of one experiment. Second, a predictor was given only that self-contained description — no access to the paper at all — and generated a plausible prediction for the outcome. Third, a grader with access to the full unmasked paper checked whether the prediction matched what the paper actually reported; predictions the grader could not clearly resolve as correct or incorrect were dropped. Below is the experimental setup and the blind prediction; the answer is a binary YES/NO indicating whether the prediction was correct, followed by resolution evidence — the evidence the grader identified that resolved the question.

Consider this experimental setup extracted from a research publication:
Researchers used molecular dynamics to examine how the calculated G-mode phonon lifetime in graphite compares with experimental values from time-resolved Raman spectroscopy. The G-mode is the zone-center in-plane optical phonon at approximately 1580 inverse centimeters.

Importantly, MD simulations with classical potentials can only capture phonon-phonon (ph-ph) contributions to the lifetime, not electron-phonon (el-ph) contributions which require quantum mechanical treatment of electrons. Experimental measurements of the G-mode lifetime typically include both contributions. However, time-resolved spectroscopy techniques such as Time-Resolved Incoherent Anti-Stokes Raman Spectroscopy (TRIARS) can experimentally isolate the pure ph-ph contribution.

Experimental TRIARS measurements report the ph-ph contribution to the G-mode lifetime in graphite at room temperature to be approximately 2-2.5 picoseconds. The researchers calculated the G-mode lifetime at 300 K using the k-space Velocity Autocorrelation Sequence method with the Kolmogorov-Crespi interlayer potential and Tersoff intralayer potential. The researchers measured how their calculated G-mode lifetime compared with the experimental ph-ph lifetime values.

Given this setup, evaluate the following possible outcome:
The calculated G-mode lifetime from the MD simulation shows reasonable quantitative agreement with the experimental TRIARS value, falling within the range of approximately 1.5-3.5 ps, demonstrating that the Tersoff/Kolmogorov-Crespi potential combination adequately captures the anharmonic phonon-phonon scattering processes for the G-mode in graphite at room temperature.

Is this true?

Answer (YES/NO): NO